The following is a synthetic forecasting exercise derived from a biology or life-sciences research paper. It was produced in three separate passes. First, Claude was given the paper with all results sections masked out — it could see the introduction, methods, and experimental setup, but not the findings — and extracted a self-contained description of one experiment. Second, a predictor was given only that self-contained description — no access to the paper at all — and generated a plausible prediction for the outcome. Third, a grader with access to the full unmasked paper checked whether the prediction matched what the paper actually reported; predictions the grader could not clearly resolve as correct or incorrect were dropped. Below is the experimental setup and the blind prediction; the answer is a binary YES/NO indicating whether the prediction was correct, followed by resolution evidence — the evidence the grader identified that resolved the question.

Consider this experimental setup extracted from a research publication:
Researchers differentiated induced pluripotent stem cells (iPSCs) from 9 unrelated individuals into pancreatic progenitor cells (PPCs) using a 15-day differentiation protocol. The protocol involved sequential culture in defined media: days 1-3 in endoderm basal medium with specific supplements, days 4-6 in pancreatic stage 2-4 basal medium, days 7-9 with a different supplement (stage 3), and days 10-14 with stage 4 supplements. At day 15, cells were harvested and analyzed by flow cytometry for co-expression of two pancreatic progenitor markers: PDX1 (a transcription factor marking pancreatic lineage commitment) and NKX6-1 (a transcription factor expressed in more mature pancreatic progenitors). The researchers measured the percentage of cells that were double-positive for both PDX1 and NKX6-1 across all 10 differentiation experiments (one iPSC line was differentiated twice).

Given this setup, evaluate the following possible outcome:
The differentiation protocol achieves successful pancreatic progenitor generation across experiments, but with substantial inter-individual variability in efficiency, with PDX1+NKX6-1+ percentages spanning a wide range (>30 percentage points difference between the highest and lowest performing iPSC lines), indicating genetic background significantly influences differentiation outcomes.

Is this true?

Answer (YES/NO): YES